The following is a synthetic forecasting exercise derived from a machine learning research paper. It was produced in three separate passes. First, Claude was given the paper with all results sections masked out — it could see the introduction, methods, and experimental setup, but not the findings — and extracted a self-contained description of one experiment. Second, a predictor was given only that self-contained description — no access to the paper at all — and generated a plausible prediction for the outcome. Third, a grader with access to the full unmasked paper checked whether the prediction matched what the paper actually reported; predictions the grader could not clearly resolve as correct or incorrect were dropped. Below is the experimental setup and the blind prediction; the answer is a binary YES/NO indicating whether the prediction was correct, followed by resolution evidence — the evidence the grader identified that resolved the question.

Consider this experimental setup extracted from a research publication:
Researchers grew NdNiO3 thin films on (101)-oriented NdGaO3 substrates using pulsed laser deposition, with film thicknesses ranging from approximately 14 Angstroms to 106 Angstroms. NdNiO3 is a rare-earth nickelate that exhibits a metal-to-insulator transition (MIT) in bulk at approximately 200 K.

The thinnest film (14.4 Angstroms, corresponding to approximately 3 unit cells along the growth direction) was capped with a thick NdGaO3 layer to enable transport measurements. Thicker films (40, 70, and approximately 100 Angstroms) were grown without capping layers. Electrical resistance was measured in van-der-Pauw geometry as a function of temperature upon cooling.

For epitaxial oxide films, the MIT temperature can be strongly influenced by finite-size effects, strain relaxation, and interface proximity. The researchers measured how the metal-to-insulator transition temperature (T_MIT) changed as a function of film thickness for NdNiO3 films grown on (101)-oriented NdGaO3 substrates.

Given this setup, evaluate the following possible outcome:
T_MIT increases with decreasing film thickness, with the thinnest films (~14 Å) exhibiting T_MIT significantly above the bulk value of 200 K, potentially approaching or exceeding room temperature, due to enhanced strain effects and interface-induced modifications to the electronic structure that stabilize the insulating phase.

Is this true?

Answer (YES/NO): NO